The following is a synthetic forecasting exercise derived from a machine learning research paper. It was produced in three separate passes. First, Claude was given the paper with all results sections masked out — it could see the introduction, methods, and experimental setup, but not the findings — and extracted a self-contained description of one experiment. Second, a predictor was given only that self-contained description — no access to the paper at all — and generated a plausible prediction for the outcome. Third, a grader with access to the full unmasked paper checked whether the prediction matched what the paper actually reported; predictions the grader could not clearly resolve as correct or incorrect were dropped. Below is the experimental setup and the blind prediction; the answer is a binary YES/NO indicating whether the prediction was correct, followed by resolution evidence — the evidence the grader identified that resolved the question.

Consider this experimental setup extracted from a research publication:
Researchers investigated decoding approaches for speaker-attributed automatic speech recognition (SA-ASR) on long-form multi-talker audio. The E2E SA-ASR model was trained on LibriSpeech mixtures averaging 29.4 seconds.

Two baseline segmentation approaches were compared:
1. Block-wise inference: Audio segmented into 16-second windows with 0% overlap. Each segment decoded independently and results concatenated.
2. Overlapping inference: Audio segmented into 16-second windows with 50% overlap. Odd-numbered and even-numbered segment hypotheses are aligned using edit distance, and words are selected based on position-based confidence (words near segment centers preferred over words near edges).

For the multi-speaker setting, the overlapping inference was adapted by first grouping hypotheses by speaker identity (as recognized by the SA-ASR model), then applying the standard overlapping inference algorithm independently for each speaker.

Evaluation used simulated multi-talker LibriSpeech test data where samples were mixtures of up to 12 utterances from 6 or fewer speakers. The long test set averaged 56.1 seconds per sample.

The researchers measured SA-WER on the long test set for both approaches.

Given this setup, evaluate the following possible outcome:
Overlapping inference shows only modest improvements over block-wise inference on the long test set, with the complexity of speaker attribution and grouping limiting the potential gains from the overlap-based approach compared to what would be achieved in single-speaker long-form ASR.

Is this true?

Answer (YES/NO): NO